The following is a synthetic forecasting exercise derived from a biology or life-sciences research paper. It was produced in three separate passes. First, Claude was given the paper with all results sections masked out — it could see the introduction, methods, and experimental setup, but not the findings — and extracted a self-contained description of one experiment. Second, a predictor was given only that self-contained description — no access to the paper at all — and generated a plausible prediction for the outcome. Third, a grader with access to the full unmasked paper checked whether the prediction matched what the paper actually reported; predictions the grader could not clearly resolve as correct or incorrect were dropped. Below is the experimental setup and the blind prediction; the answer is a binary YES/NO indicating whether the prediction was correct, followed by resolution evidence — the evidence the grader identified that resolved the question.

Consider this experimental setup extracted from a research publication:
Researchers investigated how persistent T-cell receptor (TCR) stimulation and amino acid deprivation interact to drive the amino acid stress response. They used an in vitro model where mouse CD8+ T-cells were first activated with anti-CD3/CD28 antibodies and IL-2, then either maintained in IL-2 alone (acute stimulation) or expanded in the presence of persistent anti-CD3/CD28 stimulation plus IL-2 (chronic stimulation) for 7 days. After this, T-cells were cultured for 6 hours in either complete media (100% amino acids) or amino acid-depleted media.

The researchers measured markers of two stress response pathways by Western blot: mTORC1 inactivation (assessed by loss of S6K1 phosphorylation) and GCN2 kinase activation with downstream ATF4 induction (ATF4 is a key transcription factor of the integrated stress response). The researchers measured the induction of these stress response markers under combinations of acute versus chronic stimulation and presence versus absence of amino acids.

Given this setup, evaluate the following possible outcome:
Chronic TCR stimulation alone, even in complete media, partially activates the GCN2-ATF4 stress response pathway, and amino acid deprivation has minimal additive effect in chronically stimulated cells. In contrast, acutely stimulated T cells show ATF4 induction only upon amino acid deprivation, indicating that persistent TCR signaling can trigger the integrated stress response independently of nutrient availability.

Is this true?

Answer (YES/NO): NO